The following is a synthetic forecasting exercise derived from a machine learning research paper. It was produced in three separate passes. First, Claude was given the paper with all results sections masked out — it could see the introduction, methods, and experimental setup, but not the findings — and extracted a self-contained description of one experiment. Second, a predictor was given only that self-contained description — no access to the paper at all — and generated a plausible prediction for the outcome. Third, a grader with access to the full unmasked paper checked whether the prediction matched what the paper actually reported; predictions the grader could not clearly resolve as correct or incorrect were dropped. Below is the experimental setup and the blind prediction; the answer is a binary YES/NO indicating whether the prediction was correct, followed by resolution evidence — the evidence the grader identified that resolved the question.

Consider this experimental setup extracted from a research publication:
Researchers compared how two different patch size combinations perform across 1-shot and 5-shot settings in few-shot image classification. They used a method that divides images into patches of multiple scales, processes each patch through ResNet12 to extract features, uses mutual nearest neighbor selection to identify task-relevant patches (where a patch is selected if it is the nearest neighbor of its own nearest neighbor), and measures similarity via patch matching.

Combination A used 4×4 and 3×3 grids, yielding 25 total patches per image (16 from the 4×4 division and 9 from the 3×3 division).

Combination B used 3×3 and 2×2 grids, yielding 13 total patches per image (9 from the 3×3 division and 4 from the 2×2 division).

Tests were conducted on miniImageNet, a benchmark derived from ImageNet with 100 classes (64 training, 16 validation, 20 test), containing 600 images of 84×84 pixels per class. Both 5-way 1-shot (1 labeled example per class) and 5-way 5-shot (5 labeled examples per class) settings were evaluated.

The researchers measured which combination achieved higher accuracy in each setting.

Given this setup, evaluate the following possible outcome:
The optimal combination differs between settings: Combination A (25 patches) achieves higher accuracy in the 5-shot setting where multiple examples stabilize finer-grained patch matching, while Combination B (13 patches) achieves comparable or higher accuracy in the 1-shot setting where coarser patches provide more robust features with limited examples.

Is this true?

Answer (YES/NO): NO